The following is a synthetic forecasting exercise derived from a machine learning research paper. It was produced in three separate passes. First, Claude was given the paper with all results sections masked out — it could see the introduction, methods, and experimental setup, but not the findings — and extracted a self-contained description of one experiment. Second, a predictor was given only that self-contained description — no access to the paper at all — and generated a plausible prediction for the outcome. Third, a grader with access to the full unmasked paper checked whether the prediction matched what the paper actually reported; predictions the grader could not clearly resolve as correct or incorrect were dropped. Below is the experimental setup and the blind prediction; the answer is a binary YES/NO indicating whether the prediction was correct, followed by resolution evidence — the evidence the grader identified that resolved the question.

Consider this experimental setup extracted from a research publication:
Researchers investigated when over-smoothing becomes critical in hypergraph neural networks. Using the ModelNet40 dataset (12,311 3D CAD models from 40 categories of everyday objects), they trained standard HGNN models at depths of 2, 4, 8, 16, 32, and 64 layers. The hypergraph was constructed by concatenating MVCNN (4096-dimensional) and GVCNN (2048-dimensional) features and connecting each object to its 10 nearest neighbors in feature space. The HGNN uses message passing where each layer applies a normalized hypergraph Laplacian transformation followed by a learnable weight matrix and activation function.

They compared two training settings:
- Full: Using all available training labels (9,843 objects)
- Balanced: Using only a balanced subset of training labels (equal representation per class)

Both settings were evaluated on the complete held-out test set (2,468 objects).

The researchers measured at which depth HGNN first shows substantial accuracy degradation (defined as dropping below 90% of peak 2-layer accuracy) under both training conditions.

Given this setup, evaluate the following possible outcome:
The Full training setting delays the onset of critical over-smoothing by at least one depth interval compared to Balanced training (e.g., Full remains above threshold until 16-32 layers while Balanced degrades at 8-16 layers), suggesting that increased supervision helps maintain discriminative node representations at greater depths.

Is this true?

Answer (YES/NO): NO